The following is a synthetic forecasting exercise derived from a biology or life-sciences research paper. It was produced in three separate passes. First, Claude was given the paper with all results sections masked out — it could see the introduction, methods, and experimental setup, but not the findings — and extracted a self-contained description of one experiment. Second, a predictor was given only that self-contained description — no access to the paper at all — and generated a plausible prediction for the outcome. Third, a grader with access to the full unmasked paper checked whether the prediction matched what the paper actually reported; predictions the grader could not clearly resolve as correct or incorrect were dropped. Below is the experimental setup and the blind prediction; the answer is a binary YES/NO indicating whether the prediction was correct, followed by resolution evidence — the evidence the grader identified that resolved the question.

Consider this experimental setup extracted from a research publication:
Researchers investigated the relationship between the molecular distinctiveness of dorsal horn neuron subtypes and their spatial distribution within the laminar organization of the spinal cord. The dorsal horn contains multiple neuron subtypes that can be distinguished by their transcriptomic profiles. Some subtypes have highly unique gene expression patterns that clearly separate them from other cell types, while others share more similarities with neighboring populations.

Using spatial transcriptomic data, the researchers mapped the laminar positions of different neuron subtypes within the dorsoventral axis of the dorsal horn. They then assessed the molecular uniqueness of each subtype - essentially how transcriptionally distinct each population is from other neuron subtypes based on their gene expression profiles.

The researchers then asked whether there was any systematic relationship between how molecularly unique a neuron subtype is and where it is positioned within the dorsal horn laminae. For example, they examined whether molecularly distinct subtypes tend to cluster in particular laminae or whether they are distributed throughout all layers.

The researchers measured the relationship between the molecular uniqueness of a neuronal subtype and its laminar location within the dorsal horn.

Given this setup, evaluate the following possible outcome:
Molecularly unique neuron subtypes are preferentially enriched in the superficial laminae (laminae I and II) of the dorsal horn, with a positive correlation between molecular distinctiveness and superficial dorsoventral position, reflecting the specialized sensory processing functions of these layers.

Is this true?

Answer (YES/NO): YES